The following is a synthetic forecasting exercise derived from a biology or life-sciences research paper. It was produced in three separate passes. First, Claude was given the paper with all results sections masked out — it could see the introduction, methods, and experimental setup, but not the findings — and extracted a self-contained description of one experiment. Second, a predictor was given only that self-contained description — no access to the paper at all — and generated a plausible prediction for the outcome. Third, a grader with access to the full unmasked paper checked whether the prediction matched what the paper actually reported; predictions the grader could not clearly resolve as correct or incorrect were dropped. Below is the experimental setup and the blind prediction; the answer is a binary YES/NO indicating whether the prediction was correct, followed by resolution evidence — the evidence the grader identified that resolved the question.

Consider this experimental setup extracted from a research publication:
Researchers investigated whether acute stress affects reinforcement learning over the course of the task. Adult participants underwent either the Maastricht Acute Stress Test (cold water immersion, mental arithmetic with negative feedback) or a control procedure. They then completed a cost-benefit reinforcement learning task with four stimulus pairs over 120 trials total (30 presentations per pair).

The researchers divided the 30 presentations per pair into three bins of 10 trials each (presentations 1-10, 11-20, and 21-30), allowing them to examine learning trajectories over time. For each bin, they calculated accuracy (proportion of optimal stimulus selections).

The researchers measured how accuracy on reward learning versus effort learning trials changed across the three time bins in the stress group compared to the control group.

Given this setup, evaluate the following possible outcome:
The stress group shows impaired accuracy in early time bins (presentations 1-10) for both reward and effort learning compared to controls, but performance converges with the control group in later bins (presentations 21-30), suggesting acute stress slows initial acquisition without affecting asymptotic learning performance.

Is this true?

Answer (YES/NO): NO